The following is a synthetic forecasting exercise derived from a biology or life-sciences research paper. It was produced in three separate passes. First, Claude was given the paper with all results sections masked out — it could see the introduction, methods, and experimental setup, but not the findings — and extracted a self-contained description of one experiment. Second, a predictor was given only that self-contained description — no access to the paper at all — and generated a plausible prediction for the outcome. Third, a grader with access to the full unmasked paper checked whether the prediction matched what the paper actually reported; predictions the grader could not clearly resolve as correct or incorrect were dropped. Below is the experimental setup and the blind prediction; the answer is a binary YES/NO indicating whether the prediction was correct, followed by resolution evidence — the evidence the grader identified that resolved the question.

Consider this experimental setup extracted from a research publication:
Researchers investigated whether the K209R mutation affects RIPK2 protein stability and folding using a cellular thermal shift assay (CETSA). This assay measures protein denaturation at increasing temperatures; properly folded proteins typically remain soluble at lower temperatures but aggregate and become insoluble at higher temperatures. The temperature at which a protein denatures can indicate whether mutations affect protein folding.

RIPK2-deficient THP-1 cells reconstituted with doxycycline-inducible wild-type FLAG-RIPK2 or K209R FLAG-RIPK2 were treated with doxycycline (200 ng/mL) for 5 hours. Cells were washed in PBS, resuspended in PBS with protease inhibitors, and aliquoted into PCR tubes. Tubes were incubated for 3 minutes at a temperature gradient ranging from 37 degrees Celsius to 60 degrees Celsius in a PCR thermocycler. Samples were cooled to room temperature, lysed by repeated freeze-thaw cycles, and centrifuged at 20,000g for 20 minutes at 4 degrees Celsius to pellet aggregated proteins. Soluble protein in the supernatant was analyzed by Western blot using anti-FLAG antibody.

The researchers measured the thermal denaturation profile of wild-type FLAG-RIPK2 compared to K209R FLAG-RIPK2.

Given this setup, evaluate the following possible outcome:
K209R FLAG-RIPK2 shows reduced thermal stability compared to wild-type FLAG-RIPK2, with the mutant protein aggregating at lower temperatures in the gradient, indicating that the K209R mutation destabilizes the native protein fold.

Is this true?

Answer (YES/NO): NO